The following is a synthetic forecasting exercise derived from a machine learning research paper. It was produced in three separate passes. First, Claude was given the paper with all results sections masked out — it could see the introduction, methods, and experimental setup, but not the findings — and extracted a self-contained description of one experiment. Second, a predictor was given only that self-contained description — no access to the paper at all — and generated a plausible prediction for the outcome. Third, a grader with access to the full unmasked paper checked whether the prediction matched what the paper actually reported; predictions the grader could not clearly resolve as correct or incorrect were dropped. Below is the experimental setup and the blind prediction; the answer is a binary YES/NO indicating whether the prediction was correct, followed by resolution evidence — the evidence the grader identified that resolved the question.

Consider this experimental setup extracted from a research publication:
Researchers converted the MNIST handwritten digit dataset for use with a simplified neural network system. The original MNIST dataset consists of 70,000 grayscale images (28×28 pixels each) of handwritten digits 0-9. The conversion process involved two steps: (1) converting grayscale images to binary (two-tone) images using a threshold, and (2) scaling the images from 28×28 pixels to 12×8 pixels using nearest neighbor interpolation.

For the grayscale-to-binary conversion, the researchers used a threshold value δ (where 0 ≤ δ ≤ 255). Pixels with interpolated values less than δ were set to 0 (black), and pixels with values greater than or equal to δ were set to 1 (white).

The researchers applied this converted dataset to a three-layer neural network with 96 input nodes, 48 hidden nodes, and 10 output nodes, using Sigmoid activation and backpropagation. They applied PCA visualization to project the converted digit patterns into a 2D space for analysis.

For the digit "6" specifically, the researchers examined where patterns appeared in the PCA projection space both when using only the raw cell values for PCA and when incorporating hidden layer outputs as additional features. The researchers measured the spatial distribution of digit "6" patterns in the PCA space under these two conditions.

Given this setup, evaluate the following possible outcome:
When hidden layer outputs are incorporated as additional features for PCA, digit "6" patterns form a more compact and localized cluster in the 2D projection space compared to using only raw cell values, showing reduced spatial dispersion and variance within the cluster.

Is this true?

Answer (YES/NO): YES